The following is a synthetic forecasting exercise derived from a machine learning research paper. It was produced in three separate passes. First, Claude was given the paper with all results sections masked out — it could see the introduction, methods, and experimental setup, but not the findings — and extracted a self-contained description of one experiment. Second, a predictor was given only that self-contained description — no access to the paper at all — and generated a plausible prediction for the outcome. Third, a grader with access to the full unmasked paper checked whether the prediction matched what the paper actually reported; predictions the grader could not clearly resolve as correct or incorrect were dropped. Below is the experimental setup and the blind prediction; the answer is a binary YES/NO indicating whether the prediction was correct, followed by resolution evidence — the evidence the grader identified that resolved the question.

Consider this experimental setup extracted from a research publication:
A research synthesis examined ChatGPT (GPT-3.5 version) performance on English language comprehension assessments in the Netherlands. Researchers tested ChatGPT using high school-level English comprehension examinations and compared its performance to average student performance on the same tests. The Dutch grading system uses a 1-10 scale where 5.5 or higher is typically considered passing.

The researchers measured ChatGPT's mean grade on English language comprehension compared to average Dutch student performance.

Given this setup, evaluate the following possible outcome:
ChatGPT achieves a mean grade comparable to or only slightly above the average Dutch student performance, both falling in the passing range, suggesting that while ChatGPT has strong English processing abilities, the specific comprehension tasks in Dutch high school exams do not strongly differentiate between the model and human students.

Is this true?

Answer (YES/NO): YES